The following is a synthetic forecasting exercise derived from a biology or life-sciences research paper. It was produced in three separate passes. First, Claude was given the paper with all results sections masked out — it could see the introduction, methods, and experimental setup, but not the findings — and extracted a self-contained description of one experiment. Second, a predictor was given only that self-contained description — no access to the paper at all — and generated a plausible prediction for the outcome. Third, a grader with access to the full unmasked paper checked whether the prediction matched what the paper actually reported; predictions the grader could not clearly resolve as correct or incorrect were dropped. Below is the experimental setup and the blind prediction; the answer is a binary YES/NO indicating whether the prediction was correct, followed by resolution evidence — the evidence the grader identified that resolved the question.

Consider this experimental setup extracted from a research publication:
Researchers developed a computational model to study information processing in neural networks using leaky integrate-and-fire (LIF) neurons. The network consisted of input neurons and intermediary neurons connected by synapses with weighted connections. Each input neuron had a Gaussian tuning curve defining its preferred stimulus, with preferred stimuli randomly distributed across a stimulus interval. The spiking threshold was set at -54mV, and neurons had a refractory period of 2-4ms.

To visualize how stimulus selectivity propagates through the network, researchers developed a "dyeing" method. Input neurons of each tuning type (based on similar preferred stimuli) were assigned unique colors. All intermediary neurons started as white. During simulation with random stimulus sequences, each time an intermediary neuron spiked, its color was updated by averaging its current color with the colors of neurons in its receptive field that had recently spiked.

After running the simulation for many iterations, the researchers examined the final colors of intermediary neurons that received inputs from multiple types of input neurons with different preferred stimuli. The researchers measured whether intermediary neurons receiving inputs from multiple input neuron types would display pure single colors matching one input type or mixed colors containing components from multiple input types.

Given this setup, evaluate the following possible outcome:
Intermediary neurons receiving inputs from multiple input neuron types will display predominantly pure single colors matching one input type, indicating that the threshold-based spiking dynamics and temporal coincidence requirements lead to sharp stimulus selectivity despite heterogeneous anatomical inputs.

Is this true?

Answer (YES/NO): NO